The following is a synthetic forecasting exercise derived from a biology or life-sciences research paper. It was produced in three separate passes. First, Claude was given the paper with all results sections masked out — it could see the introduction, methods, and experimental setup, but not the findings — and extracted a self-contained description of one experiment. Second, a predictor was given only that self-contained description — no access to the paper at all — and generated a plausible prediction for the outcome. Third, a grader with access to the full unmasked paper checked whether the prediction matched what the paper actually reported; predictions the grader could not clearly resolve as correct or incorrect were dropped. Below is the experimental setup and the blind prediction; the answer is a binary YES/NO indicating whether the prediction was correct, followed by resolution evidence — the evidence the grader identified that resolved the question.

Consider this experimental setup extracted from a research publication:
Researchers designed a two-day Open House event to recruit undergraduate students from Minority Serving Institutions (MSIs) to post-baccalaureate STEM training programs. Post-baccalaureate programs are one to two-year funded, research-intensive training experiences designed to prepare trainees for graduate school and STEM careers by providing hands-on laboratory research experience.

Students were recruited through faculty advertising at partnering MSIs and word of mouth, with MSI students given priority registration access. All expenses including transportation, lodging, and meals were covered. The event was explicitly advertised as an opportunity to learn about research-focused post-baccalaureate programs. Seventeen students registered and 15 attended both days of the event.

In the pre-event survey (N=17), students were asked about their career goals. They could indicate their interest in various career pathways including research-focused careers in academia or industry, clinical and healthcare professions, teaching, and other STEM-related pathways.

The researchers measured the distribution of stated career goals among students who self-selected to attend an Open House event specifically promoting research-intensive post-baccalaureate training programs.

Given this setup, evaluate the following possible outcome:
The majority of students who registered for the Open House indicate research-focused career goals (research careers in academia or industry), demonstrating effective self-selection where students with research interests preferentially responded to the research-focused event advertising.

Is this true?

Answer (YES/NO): NO